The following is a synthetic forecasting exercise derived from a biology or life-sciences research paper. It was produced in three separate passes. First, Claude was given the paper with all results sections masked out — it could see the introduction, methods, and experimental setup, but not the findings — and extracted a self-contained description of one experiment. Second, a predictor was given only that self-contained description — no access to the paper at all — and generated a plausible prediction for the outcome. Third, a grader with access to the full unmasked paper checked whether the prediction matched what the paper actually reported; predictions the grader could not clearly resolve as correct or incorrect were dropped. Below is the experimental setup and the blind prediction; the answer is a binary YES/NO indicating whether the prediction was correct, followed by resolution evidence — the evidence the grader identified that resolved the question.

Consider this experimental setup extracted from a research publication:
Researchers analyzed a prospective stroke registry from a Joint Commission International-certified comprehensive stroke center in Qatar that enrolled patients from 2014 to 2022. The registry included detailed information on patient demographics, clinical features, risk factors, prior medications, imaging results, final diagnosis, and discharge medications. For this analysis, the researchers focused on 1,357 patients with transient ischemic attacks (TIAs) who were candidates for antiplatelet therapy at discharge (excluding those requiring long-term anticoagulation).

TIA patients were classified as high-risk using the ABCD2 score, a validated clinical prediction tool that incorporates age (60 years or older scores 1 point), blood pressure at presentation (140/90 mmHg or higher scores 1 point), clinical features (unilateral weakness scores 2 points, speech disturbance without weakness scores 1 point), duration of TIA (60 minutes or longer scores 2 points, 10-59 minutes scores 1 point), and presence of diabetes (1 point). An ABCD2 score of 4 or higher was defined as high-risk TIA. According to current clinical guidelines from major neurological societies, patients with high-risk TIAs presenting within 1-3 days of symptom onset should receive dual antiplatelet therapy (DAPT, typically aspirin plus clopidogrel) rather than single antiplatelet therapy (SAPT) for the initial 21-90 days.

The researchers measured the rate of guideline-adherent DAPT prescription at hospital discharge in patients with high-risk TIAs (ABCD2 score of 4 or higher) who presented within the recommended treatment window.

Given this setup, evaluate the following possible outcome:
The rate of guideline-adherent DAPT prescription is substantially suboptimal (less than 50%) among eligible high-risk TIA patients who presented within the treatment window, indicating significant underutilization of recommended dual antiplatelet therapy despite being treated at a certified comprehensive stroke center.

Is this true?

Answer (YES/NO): YES